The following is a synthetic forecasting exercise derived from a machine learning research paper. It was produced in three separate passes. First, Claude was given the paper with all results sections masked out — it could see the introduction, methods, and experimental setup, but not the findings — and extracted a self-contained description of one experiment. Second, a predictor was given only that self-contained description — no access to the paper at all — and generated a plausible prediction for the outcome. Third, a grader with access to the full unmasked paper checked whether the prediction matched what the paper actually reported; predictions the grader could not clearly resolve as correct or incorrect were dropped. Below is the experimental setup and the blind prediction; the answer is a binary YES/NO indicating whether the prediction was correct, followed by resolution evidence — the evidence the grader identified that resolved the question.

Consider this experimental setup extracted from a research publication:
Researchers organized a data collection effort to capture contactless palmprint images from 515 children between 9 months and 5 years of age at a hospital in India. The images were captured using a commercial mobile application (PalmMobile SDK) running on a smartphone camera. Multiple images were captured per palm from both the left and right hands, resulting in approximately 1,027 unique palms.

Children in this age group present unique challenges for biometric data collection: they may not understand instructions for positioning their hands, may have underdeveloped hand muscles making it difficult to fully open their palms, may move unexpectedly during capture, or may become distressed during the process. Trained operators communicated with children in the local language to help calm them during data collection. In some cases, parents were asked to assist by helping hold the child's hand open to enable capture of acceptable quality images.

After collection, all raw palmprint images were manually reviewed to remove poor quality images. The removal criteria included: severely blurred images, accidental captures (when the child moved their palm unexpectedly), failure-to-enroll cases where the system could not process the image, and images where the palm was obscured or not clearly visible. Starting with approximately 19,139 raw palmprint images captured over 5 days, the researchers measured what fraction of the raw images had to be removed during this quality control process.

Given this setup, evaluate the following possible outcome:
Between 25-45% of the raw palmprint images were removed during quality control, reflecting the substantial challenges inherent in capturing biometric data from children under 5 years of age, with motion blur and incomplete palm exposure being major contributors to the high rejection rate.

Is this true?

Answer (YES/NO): NO